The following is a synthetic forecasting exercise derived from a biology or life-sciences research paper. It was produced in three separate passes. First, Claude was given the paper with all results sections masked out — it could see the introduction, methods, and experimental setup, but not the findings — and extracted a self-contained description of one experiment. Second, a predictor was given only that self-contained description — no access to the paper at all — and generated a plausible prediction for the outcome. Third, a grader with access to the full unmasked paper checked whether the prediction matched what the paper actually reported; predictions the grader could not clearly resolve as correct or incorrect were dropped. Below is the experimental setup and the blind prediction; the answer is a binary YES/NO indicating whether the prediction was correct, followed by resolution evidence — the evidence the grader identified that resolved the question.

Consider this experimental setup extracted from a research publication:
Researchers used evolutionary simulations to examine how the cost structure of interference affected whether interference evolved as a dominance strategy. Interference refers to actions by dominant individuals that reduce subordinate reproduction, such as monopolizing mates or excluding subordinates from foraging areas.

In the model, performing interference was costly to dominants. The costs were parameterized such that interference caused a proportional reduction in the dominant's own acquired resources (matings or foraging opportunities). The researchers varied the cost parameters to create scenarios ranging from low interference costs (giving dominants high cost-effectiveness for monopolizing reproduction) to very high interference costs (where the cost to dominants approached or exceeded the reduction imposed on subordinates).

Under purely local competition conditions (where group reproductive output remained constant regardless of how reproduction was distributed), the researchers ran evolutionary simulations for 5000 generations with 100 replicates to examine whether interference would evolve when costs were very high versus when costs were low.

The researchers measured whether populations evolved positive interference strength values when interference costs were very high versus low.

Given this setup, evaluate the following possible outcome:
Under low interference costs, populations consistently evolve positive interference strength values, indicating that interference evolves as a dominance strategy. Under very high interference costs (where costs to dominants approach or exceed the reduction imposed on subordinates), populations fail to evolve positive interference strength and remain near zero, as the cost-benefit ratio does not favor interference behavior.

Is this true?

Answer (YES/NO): YES